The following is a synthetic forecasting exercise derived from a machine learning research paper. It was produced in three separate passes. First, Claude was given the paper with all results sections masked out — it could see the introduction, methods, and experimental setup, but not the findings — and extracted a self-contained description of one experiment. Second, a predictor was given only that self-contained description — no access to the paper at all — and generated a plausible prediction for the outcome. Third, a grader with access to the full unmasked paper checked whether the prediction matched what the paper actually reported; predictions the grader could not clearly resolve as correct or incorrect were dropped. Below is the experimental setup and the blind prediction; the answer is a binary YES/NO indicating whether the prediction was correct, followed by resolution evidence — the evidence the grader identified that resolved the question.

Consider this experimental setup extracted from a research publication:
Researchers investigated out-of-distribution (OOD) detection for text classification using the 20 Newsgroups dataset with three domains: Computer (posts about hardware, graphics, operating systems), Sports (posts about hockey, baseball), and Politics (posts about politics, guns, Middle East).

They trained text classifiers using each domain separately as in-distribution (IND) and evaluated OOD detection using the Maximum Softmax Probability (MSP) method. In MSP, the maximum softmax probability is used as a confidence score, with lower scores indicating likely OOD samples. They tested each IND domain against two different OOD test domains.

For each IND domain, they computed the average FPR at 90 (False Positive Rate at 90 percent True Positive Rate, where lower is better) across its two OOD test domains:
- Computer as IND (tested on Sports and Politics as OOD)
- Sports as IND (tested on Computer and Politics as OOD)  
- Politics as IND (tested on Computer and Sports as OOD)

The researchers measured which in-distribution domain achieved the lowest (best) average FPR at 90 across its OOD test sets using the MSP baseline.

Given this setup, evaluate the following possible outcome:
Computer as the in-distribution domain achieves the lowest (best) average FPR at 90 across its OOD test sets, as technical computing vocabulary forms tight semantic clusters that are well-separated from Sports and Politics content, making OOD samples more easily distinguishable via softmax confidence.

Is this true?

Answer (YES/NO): NO